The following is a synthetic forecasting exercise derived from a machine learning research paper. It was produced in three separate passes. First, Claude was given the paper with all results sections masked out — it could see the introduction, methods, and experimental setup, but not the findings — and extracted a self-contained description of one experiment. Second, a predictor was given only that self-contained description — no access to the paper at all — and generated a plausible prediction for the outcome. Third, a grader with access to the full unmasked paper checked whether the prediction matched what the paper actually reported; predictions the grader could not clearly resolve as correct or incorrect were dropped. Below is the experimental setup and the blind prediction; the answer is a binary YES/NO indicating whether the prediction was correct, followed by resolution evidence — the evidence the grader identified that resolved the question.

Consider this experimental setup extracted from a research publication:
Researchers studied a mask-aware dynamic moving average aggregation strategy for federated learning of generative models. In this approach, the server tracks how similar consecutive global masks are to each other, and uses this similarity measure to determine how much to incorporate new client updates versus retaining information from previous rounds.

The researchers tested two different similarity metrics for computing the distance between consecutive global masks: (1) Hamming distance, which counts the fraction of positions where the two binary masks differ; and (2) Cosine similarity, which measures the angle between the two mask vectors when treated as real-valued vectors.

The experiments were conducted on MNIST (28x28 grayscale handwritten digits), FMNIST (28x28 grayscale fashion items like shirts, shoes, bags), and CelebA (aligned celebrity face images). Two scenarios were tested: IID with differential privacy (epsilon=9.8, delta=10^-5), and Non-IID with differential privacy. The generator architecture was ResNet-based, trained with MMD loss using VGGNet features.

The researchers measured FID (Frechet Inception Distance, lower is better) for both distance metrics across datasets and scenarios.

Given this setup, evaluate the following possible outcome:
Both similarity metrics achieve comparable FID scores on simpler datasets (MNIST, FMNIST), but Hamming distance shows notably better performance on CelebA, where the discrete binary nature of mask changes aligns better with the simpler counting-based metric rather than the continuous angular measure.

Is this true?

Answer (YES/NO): NO